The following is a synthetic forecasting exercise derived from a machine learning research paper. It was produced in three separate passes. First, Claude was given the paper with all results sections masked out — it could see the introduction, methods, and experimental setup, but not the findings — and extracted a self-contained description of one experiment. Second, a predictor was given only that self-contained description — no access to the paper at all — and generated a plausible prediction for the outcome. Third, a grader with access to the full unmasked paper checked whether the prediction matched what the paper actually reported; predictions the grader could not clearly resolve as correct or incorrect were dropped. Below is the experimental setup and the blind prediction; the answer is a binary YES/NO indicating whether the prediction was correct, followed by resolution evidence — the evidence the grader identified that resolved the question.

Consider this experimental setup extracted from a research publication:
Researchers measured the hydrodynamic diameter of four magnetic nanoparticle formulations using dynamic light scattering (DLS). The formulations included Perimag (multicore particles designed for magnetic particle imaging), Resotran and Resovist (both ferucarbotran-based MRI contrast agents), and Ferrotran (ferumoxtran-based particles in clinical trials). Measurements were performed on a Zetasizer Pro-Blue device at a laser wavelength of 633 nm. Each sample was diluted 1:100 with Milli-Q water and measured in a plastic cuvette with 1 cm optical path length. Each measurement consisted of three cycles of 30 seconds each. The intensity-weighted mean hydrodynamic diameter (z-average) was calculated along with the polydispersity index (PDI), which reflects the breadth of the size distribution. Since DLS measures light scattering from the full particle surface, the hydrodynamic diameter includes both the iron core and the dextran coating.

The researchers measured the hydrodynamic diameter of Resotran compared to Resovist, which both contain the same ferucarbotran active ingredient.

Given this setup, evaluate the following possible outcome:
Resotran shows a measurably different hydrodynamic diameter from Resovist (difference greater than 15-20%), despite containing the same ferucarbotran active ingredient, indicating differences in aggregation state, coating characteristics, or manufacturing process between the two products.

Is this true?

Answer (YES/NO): NO